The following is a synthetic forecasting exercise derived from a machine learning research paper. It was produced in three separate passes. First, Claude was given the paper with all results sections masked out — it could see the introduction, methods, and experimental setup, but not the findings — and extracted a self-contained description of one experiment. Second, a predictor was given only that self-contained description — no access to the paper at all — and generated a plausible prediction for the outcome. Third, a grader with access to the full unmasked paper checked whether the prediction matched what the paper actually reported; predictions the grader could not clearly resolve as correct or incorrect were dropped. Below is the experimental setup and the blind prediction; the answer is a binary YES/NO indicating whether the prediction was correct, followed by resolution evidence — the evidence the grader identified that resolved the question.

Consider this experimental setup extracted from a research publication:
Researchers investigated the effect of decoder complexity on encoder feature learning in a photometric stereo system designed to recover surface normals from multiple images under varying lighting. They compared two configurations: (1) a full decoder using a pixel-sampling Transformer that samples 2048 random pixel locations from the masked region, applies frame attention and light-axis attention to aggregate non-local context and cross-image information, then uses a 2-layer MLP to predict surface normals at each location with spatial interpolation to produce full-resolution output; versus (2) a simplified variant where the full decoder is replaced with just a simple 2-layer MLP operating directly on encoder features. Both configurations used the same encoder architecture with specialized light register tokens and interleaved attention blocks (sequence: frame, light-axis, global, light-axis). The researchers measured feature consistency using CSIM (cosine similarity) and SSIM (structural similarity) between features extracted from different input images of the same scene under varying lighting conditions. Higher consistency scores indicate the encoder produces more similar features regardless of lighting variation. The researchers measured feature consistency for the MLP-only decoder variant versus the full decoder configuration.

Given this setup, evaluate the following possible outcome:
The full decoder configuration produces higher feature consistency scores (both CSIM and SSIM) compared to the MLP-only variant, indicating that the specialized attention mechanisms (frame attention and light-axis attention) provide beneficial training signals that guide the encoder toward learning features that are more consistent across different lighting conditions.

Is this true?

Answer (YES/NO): NO